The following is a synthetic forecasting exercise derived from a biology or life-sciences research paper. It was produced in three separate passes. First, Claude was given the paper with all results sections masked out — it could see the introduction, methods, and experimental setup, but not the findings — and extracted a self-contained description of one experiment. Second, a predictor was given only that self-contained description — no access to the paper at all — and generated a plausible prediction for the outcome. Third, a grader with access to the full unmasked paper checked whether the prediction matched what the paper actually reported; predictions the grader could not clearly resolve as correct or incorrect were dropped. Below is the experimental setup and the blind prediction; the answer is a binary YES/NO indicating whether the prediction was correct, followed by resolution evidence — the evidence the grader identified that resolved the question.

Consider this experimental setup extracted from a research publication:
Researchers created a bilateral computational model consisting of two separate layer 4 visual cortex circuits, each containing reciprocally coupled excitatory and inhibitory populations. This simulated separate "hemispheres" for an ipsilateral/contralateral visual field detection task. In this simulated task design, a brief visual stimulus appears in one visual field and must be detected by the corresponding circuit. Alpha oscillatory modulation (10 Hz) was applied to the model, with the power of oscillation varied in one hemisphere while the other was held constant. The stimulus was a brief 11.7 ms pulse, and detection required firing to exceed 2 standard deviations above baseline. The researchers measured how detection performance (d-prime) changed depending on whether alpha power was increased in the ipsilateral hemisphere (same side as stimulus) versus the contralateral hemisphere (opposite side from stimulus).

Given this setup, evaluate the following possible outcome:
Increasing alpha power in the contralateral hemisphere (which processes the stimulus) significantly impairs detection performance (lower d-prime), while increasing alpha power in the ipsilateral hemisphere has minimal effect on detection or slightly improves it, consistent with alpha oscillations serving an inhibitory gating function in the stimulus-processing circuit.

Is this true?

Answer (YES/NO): NO